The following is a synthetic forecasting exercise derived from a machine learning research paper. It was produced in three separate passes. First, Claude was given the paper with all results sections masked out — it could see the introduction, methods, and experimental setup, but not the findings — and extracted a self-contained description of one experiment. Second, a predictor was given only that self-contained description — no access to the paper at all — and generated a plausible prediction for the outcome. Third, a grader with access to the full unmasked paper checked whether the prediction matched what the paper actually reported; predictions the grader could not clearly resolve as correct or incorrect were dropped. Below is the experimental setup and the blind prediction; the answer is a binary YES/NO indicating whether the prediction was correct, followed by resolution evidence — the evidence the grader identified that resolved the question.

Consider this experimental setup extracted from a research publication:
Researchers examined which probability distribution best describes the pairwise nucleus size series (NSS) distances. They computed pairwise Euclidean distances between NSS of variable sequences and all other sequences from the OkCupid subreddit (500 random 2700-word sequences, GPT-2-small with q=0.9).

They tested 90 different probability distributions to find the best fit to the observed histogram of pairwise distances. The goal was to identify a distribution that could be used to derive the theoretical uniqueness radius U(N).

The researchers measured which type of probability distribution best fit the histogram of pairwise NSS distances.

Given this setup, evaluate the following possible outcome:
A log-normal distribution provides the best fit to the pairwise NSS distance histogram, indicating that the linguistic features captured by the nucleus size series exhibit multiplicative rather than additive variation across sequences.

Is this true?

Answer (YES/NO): YES